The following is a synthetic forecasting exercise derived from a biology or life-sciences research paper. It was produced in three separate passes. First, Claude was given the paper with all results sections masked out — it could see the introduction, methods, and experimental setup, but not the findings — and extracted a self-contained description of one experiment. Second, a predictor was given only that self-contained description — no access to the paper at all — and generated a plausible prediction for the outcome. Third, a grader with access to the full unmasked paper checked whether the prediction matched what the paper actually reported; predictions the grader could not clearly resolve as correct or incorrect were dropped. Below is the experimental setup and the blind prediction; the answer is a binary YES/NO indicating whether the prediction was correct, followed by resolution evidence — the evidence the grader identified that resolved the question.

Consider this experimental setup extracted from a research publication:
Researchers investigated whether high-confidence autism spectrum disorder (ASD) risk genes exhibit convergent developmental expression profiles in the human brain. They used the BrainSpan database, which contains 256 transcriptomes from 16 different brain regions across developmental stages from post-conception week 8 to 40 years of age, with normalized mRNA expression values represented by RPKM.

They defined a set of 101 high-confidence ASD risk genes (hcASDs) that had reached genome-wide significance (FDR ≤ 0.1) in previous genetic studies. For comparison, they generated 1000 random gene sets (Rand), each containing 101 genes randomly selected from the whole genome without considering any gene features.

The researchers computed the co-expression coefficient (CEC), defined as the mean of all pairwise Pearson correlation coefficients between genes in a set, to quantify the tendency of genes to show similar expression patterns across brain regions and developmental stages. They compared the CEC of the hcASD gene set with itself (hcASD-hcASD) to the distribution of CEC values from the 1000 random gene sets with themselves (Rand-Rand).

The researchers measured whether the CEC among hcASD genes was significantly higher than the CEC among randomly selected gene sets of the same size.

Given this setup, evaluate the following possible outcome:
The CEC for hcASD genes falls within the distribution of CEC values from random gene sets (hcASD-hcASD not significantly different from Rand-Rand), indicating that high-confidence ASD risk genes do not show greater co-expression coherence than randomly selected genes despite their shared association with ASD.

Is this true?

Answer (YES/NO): NO